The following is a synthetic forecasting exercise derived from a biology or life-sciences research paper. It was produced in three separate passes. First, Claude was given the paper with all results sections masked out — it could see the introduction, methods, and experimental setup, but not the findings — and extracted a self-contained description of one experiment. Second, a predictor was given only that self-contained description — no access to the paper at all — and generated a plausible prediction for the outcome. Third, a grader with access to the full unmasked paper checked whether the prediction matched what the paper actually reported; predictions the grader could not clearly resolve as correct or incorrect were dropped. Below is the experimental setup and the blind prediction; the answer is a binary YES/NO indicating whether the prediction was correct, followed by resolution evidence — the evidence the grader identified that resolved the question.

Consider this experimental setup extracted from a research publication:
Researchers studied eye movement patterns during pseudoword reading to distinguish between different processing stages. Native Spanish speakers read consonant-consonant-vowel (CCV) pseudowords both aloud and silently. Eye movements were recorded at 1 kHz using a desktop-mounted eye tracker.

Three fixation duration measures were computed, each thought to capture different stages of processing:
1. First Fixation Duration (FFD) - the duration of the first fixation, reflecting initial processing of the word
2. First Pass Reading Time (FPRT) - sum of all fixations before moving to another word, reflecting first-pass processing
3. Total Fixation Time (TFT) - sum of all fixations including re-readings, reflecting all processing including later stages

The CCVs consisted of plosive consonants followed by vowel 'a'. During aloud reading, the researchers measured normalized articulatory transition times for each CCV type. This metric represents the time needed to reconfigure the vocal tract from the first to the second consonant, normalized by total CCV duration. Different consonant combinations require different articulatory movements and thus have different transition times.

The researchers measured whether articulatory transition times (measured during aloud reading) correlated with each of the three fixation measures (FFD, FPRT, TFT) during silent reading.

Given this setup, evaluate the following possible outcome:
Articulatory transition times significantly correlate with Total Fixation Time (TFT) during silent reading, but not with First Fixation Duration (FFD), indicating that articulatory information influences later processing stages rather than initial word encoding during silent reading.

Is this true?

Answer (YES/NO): NO